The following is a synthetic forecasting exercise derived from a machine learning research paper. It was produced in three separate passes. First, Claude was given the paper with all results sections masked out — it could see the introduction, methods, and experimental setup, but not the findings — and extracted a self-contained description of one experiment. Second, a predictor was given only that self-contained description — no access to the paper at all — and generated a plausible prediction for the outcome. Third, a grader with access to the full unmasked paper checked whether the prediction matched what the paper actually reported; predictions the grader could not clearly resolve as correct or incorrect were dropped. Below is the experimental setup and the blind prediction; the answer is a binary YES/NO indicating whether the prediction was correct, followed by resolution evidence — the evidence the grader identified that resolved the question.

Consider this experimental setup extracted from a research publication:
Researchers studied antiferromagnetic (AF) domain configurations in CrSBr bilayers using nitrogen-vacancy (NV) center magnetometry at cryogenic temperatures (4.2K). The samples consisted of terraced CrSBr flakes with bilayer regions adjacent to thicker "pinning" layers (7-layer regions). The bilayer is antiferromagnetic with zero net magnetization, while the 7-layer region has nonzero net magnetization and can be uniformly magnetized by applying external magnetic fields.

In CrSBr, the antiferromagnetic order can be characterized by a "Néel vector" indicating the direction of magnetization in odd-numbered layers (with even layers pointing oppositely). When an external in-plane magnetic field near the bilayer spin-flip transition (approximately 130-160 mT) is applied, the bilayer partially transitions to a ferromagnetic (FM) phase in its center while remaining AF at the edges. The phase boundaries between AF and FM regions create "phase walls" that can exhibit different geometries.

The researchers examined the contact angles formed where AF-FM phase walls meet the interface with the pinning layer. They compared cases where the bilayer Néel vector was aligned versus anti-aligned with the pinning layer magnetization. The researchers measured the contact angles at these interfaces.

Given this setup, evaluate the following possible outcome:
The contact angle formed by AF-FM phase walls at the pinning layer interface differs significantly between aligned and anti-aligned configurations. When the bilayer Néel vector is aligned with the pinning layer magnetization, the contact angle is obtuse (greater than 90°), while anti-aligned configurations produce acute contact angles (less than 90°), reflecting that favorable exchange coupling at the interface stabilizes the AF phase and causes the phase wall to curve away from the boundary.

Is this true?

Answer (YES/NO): NO